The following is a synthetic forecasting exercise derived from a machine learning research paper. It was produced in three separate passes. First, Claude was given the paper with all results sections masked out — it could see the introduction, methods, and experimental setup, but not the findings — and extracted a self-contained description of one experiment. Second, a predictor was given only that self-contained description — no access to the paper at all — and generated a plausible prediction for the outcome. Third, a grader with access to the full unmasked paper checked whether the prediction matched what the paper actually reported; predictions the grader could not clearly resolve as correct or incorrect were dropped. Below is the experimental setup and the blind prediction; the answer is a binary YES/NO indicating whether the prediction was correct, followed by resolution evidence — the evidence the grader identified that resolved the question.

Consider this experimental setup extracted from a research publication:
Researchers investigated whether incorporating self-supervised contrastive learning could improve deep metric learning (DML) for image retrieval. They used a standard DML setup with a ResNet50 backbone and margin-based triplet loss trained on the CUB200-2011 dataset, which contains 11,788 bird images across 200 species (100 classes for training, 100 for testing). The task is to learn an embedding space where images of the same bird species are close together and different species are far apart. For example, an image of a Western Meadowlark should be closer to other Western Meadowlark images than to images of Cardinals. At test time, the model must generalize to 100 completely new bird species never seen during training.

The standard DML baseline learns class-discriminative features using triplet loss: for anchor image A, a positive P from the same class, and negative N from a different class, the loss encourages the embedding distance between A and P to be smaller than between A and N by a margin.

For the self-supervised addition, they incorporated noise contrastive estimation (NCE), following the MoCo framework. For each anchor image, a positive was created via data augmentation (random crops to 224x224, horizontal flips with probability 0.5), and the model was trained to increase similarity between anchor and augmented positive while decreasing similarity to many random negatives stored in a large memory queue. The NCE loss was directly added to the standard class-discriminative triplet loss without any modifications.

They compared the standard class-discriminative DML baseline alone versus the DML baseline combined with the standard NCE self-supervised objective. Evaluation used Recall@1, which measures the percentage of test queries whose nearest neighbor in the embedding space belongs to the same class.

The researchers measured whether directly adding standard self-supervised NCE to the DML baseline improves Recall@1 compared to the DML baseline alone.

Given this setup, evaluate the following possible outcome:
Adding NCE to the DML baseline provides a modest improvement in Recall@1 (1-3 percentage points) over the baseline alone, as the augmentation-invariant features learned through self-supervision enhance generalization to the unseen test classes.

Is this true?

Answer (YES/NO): NO